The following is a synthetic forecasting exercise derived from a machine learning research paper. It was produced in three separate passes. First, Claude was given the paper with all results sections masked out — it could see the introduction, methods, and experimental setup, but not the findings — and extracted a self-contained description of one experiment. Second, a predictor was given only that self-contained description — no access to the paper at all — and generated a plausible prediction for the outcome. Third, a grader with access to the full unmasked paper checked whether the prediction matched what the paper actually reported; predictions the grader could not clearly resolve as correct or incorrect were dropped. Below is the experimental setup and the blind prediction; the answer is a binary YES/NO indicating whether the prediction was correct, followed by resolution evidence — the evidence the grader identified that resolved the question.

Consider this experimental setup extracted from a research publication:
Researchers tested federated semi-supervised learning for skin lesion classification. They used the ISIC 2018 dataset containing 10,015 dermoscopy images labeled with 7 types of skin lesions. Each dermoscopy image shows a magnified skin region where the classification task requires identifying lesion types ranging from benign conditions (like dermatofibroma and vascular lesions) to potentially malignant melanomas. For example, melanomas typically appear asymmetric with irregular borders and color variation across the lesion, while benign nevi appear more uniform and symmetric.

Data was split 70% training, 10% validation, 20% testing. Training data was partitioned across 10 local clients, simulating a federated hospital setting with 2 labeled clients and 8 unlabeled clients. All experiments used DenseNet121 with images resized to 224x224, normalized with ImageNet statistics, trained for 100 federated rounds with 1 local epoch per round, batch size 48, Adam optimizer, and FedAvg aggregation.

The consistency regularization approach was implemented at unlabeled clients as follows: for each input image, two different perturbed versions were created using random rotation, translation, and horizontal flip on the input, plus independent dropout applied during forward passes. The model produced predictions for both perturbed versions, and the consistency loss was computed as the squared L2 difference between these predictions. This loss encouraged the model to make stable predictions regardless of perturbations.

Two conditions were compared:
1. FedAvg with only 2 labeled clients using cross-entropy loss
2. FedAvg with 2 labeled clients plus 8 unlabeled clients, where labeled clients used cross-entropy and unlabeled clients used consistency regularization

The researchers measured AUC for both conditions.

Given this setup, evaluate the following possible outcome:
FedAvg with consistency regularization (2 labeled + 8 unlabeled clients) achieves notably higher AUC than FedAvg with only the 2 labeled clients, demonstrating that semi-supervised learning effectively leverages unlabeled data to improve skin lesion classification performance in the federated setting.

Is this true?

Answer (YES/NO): NO